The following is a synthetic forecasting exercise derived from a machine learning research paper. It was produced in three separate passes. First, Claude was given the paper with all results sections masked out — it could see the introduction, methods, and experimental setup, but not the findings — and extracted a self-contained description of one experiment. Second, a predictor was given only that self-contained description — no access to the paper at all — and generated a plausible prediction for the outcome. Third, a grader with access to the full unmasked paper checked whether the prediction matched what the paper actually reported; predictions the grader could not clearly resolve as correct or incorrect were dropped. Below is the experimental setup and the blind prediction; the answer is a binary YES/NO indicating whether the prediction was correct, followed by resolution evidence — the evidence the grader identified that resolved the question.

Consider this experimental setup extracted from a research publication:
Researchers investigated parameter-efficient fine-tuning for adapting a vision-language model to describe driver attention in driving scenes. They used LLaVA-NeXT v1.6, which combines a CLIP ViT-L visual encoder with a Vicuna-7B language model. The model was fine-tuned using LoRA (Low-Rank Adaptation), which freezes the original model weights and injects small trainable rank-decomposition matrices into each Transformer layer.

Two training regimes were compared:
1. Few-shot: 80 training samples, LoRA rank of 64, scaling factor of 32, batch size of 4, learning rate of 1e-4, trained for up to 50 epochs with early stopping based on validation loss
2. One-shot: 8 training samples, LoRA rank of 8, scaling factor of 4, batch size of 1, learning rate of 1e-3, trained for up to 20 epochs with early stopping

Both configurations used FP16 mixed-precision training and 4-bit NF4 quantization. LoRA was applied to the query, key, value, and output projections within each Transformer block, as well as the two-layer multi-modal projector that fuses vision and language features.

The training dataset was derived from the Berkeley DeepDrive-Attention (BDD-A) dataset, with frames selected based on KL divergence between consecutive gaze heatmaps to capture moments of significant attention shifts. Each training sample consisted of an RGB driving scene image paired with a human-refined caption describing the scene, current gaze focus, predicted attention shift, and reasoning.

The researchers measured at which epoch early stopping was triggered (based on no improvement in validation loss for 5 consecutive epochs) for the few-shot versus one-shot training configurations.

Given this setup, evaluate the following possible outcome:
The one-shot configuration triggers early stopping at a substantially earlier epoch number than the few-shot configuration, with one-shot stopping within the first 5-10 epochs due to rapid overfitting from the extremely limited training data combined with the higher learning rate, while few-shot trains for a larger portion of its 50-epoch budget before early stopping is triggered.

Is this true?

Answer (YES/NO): NO